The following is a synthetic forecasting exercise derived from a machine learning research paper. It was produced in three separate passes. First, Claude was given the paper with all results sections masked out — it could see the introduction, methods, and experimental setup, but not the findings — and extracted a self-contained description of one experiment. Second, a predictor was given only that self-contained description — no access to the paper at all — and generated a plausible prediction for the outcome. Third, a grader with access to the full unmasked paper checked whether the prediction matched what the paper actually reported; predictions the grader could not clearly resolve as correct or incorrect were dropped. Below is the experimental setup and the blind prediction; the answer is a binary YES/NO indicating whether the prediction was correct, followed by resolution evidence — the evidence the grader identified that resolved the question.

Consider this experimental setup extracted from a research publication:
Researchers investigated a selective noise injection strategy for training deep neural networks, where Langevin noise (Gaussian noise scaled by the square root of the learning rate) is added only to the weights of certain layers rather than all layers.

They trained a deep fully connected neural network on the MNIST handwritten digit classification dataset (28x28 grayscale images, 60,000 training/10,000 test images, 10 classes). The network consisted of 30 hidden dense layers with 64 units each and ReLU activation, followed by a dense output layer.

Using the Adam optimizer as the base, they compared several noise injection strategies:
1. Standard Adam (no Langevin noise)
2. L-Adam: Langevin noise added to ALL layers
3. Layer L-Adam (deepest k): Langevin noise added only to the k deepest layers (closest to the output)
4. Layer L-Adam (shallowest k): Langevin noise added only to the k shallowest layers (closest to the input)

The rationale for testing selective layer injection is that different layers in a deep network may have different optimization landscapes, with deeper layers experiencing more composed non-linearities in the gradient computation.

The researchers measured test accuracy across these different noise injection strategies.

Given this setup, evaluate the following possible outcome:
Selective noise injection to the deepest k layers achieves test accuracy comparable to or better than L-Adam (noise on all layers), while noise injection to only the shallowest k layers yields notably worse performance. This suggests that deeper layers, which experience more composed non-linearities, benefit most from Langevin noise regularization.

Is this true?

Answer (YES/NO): NO